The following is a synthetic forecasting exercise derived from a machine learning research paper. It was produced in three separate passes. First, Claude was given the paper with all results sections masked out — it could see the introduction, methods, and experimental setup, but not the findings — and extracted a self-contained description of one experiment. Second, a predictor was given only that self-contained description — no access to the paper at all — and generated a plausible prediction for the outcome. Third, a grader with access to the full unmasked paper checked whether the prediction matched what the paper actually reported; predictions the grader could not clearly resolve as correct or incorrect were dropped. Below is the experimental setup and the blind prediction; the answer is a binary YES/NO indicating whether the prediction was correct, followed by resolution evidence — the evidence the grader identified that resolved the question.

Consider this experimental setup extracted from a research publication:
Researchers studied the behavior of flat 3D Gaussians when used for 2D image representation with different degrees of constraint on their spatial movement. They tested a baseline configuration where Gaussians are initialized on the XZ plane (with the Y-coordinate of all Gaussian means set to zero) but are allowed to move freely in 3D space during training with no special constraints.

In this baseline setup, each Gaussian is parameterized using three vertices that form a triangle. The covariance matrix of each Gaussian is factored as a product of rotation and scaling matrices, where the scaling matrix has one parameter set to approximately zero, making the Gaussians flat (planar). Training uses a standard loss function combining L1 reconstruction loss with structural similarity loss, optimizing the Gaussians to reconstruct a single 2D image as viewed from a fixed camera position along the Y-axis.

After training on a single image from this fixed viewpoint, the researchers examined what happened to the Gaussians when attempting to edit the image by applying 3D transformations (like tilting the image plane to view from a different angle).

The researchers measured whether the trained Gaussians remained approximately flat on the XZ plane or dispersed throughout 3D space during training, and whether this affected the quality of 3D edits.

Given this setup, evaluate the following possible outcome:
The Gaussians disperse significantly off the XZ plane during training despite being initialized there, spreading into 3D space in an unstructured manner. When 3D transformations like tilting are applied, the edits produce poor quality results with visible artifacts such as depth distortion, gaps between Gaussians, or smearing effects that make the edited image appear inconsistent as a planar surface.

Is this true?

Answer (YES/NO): YES